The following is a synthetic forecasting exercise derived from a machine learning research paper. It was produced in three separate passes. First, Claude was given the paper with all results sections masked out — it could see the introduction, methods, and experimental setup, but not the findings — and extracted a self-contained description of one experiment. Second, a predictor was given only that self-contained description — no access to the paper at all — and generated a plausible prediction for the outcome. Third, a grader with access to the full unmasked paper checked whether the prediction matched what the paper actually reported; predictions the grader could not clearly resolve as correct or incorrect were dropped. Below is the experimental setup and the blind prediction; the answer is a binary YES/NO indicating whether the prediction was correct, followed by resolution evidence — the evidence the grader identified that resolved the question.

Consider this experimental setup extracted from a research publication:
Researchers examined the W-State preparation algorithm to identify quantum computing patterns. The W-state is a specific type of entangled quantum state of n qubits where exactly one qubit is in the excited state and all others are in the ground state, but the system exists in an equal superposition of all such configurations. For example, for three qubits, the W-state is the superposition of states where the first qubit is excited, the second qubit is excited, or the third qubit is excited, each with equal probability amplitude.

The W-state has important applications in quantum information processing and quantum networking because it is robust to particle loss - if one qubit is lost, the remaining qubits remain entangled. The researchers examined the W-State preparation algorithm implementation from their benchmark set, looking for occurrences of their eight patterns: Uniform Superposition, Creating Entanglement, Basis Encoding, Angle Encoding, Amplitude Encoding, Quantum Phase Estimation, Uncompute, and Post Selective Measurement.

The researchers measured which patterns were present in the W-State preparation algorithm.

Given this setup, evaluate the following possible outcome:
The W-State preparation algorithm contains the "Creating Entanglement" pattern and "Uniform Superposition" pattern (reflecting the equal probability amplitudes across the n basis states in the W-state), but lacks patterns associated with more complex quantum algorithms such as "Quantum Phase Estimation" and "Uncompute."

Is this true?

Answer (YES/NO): NO